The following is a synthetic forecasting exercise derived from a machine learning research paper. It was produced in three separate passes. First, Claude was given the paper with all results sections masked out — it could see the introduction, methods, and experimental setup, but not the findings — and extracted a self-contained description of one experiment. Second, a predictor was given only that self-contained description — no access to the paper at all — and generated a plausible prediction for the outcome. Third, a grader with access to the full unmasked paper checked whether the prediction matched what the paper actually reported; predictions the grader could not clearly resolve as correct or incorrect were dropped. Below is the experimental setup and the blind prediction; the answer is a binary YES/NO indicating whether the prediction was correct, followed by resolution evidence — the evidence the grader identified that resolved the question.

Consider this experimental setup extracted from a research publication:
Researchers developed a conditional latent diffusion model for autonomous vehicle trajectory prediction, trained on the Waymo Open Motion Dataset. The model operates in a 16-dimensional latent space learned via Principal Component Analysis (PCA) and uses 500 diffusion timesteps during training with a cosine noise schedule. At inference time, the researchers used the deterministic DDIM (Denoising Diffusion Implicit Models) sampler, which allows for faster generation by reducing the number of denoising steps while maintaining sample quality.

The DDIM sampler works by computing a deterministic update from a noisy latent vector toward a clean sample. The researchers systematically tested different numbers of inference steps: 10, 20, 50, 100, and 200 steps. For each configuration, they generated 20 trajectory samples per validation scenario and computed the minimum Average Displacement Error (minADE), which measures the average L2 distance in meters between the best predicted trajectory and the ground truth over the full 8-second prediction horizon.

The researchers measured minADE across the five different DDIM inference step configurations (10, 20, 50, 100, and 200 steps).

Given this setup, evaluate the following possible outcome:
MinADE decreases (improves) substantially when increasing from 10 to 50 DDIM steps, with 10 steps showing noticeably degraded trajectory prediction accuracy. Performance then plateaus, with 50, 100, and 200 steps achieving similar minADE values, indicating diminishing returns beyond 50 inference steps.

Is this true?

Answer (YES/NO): NO